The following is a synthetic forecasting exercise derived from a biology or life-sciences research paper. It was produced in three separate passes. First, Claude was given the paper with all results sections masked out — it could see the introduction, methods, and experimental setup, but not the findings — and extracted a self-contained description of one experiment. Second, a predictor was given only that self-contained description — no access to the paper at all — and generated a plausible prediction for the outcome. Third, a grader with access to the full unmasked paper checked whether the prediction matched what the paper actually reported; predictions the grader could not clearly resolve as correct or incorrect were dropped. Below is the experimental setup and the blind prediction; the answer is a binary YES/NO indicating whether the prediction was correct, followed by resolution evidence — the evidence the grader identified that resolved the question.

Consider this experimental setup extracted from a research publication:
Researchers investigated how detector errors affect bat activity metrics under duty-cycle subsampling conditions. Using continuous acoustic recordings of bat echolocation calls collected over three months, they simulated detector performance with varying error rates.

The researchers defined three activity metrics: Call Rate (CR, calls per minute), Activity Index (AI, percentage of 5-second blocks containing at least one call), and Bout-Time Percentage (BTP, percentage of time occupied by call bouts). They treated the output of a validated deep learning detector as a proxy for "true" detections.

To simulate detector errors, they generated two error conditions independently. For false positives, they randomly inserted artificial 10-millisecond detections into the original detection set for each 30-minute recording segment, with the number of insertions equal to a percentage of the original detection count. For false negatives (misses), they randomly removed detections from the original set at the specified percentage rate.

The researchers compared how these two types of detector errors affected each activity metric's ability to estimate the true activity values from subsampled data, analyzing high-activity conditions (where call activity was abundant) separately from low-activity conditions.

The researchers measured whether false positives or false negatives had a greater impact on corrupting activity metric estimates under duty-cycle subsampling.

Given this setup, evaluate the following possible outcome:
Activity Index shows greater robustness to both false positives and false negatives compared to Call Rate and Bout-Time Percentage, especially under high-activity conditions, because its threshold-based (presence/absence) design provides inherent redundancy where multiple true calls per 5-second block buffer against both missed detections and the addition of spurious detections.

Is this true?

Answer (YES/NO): NO